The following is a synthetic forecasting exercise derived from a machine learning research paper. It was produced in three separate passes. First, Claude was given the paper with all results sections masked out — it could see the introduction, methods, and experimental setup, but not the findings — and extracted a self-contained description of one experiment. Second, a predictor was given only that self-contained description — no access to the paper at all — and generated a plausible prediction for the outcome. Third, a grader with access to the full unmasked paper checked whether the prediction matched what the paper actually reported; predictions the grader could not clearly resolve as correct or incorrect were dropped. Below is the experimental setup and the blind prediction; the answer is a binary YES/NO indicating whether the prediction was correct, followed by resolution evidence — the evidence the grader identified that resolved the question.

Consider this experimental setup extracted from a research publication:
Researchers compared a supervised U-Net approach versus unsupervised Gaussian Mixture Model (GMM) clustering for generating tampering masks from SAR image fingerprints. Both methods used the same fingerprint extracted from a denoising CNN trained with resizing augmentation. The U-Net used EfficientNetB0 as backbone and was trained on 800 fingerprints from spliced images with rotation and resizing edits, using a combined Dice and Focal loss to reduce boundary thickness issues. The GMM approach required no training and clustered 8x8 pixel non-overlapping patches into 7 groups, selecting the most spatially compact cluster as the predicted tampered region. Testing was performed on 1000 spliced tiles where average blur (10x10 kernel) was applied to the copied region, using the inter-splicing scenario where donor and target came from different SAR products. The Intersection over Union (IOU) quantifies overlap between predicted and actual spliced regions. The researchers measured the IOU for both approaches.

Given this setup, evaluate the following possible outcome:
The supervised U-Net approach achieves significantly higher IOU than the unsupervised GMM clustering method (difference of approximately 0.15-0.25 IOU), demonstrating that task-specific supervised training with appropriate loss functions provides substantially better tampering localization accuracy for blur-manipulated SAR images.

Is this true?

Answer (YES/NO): NO